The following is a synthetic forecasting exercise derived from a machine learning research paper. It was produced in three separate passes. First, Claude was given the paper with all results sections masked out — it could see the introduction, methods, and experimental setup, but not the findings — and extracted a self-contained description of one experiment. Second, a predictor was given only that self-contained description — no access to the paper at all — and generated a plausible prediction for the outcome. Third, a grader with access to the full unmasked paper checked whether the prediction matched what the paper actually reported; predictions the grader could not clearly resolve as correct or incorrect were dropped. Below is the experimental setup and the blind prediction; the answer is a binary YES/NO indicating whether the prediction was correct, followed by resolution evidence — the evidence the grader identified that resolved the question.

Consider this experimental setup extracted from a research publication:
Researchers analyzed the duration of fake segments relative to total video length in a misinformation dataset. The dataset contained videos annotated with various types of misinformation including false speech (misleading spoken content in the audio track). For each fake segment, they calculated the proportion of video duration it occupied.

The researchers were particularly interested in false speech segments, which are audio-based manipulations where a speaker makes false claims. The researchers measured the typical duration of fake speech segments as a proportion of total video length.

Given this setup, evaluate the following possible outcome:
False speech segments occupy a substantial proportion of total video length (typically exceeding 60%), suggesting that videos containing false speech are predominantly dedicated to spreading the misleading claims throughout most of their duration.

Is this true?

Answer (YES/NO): NO